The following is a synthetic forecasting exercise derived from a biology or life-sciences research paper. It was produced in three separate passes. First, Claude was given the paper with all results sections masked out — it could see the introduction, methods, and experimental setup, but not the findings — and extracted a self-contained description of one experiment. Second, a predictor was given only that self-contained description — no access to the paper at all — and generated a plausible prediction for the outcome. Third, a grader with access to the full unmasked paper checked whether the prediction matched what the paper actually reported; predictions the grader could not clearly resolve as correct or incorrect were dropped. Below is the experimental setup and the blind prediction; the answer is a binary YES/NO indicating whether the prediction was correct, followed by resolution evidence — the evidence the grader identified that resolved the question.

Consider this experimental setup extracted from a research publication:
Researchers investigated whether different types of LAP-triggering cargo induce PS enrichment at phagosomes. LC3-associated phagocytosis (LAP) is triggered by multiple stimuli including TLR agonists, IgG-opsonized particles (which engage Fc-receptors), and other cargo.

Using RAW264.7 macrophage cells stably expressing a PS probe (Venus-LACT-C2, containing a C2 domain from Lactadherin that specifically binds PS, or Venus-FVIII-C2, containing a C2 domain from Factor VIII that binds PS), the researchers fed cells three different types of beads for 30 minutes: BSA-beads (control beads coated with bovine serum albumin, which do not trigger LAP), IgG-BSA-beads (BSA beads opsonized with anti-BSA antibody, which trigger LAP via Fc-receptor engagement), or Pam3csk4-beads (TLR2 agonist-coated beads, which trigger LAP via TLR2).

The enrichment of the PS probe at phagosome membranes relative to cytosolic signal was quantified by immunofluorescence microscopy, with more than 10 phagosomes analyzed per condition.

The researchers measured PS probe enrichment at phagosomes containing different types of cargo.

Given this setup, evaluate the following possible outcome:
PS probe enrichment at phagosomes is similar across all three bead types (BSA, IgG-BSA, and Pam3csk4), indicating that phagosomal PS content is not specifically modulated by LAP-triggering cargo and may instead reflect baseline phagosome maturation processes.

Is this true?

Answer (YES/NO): NO